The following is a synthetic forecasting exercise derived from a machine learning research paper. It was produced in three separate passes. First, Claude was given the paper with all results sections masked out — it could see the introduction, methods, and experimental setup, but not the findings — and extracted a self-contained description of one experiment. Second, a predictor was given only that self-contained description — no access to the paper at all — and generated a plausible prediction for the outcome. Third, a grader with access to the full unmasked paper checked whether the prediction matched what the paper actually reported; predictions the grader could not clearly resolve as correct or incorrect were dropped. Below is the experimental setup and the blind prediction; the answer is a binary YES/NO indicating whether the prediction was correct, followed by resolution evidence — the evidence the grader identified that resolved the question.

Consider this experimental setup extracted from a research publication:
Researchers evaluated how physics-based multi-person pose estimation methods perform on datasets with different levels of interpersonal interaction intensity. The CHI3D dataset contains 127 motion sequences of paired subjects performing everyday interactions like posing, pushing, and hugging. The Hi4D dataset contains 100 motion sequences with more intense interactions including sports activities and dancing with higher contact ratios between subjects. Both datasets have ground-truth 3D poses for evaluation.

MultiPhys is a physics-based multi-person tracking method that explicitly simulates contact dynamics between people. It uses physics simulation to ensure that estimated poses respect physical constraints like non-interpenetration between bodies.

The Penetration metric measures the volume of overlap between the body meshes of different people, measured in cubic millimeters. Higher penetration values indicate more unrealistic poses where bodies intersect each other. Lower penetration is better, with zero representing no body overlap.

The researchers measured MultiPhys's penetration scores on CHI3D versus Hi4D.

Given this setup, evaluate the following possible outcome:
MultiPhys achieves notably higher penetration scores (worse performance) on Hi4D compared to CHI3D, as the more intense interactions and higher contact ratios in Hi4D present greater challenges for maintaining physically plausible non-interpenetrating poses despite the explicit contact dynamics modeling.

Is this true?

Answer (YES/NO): YES